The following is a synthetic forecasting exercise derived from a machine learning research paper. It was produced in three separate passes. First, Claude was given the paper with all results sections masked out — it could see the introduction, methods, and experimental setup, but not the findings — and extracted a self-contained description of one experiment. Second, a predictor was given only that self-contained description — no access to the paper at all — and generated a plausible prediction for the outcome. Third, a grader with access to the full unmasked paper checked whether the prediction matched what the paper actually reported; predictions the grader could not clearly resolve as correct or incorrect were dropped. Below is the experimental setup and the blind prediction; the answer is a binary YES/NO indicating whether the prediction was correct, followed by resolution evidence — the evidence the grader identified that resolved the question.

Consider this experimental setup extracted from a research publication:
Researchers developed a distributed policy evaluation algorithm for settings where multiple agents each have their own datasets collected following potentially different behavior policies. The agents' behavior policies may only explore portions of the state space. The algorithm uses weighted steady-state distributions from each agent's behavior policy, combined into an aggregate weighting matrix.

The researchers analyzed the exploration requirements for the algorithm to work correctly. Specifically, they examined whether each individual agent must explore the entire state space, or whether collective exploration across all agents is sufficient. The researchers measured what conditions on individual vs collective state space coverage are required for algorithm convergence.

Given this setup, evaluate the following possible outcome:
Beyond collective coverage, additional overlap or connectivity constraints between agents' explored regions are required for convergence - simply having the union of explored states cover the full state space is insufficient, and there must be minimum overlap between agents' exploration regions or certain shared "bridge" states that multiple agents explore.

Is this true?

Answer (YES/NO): NO